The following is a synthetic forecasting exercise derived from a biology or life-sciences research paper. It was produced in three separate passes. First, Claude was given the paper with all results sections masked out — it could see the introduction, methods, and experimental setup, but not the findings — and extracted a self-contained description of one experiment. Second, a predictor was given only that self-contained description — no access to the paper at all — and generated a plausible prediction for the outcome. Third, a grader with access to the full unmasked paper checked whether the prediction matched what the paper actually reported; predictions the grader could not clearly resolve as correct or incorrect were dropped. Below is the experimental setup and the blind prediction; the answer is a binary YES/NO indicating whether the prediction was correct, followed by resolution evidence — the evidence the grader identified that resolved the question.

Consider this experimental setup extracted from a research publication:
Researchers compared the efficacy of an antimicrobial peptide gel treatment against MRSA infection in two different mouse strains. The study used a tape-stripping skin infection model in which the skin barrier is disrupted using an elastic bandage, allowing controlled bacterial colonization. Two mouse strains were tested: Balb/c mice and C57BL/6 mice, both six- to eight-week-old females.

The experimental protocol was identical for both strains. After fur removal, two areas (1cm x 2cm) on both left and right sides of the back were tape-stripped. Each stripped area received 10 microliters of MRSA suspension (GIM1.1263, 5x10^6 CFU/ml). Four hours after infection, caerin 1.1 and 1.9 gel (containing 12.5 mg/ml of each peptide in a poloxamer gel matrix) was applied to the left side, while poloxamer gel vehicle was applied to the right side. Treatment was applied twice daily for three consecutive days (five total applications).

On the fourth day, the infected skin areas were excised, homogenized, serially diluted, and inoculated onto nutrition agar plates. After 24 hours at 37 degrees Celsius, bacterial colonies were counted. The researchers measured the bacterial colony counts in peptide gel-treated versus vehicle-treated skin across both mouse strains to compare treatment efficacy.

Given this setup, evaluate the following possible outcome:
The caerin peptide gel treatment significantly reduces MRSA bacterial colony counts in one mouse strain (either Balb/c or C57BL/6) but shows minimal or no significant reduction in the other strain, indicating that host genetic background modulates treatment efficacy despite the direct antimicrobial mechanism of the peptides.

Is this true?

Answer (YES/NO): NO